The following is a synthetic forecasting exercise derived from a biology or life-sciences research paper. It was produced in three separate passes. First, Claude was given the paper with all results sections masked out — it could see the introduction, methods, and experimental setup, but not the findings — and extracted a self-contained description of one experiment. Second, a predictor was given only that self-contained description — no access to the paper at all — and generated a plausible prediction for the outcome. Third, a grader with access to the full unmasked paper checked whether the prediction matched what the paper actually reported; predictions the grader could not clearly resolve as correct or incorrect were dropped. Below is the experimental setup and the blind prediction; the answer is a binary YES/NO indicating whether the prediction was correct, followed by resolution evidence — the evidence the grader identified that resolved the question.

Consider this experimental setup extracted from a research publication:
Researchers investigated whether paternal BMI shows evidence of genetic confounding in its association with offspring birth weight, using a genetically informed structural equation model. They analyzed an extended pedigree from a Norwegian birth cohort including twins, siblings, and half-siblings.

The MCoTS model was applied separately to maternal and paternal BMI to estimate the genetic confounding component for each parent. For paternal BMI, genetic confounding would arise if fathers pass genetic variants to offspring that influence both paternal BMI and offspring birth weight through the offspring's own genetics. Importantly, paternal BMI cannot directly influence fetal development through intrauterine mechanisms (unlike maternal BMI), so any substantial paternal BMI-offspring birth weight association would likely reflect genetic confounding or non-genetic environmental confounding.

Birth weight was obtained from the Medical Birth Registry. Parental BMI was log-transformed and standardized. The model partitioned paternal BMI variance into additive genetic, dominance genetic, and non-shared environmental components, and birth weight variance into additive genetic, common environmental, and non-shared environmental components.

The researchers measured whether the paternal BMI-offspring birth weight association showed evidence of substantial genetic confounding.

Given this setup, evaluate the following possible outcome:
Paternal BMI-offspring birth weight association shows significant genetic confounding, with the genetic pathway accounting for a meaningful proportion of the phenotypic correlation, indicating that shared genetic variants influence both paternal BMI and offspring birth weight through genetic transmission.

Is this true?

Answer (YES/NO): NO